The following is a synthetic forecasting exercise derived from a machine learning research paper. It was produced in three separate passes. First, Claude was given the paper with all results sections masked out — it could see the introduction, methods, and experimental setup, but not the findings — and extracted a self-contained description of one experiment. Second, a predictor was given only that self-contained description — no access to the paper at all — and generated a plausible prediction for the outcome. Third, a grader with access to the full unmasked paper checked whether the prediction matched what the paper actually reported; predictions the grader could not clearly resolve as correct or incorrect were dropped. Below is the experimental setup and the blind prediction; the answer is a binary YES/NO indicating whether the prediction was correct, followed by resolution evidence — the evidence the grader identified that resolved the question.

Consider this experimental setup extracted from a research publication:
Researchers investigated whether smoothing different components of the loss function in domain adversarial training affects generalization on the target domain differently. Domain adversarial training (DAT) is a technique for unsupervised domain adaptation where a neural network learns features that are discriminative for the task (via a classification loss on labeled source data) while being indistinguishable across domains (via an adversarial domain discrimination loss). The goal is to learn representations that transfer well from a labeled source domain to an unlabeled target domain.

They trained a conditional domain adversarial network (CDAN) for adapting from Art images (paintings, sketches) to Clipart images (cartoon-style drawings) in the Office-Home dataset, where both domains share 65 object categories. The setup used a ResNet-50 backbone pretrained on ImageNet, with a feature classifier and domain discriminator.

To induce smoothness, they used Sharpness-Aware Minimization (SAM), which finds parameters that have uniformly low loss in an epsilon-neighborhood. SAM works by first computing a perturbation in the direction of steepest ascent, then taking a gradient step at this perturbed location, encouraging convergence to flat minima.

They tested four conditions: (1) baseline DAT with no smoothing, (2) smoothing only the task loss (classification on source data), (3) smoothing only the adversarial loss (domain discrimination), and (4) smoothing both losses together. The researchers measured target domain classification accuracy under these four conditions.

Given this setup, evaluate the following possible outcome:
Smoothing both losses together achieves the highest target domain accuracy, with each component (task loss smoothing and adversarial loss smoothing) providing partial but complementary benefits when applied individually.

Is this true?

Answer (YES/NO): NO